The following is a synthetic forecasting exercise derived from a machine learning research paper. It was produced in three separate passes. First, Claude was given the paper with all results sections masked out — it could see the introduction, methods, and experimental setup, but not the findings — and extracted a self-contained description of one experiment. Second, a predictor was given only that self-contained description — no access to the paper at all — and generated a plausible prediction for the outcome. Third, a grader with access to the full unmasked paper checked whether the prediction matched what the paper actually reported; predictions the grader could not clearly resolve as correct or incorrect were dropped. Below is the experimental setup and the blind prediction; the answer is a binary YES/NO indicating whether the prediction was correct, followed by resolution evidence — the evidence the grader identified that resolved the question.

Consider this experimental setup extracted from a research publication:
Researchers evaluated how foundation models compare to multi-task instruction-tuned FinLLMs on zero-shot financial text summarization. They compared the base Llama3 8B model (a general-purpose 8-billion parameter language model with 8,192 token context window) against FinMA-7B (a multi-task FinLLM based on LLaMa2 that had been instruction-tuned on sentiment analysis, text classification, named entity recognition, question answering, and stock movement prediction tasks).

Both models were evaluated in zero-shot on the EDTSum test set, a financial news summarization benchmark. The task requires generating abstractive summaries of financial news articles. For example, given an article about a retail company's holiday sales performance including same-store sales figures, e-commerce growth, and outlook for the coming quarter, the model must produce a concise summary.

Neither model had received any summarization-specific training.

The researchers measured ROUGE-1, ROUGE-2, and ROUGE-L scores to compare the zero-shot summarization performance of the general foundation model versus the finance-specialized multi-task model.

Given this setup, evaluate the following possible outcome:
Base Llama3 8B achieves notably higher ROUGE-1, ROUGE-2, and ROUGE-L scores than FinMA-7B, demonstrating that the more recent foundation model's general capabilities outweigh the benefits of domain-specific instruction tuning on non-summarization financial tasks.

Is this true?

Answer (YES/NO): NO